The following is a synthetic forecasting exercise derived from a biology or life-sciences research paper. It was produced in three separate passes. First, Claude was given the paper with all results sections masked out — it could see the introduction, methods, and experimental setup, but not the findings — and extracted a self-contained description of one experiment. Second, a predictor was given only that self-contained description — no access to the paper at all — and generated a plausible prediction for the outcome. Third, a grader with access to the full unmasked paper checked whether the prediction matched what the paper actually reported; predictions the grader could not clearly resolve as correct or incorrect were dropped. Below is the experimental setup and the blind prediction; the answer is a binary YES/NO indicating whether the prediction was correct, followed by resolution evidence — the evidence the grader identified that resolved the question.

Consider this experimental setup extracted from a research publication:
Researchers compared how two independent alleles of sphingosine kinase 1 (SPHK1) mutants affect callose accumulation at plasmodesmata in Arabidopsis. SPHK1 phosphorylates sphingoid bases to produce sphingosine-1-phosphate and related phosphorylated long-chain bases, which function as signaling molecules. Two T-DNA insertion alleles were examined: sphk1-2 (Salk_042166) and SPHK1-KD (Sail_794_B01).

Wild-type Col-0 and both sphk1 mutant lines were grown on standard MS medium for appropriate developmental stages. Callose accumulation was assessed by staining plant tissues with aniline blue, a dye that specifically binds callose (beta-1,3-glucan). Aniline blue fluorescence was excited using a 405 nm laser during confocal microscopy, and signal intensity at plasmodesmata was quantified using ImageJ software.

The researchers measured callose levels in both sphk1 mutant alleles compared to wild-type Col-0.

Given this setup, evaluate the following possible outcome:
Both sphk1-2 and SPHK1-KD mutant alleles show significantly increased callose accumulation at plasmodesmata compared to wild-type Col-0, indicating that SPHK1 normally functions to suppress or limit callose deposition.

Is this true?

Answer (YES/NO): NO